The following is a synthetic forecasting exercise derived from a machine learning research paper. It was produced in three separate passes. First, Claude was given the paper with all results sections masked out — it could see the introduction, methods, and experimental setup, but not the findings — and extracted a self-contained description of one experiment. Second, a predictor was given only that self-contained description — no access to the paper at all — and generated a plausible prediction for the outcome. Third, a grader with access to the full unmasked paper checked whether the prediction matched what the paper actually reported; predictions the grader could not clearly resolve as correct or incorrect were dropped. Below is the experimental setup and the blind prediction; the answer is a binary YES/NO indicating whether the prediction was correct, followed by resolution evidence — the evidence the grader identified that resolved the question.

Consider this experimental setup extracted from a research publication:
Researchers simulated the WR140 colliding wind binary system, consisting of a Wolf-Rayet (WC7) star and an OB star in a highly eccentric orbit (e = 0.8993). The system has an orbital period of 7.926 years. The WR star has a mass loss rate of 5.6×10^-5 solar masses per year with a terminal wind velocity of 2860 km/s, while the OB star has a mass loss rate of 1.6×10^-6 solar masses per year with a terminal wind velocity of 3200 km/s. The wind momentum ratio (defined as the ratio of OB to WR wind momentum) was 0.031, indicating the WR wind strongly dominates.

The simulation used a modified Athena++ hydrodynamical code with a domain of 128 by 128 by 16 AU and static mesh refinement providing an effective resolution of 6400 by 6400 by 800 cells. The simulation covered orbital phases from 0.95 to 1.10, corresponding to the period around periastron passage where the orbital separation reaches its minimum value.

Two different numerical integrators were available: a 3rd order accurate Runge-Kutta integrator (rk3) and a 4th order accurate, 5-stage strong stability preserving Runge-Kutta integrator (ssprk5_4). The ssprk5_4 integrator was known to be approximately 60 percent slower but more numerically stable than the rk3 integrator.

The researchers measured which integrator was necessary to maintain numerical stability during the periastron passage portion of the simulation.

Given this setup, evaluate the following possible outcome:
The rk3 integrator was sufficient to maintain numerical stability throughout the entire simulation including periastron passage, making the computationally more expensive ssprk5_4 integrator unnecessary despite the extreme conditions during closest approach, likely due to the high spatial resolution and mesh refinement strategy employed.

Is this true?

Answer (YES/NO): NO